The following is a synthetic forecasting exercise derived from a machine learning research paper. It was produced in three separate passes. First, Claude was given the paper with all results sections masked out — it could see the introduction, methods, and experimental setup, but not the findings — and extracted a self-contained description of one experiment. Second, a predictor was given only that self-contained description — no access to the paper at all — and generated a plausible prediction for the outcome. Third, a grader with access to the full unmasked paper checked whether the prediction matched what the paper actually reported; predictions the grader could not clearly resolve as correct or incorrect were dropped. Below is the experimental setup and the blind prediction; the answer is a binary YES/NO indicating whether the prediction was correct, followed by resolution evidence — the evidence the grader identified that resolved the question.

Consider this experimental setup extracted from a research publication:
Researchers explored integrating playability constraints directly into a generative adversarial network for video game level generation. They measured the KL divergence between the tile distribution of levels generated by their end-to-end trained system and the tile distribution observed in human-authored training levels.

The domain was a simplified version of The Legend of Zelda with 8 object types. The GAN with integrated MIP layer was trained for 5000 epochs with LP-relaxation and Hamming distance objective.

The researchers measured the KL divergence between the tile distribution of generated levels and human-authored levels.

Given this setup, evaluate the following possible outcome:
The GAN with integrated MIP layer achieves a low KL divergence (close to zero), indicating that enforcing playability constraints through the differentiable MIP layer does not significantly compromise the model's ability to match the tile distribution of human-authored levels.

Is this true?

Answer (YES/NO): YES